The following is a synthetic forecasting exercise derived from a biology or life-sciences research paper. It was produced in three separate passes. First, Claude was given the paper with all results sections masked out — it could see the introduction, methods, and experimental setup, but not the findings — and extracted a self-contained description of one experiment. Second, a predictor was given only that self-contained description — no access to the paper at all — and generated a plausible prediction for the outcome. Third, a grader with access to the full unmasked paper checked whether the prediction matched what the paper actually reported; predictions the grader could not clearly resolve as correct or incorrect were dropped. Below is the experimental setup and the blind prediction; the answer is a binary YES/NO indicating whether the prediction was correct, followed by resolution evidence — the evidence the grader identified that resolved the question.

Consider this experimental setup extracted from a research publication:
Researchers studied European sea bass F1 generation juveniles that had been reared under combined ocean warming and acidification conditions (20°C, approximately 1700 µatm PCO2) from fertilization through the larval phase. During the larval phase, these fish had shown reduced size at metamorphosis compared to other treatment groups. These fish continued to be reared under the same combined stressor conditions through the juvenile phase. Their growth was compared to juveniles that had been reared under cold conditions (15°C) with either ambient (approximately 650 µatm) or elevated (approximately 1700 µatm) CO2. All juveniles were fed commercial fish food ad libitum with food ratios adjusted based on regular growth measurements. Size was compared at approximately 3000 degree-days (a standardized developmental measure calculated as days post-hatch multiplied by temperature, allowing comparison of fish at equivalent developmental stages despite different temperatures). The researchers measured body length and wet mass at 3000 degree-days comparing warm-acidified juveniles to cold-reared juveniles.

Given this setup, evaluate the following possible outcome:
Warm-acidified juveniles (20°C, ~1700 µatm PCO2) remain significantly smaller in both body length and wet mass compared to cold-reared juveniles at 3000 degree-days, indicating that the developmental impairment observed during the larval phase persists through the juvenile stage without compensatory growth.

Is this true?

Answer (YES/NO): NO